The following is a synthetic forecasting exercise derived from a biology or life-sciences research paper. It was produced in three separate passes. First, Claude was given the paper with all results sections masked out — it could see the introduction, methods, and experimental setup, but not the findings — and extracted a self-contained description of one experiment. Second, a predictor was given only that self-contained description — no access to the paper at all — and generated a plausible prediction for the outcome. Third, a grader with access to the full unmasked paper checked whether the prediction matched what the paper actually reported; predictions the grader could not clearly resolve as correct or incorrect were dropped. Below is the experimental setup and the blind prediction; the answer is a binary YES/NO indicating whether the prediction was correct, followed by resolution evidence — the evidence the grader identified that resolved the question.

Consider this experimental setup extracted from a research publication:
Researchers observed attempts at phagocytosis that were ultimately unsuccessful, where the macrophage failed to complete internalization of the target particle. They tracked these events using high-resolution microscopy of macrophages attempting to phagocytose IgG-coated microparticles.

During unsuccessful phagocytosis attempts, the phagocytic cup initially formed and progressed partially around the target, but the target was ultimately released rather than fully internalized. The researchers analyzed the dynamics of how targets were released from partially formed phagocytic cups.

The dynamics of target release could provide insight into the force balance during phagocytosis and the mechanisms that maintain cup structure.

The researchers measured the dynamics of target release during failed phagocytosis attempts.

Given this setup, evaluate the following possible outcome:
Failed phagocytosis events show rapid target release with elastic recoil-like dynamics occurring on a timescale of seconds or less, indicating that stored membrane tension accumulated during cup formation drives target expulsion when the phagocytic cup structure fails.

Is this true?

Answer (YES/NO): NO